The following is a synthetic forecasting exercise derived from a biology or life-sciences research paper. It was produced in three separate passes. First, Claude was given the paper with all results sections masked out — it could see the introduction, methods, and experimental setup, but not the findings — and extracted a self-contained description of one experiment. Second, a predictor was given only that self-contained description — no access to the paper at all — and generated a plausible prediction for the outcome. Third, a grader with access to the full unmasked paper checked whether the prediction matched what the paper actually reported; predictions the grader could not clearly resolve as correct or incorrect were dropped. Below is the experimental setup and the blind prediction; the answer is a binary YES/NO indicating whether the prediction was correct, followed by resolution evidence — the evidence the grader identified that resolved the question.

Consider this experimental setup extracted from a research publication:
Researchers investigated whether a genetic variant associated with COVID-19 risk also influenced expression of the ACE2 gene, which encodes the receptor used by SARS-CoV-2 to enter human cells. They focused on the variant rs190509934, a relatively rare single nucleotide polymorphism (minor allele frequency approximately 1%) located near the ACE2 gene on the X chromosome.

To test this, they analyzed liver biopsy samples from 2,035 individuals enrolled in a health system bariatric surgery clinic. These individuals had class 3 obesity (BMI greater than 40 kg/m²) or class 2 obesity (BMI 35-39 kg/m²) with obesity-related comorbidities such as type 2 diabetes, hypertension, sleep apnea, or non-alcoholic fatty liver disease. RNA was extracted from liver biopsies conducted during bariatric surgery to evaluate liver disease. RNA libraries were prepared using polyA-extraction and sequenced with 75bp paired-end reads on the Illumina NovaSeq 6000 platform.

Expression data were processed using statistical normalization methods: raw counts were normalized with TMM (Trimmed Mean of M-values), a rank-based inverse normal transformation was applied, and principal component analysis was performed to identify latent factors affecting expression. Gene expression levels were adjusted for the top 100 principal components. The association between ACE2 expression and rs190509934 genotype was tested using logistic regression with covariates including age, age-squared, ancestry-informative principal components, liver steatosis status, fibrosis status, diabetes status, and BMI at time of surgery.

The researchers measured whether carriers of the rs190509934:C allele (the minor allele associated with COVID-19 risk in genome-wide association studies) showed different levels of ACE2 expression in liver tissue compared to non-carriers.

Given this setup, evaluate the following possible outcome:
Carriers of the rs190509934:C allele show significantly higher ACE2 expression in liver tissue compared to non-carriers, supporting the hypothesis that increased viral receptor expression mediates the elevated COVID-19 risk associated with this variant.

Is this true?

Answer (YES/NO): NO